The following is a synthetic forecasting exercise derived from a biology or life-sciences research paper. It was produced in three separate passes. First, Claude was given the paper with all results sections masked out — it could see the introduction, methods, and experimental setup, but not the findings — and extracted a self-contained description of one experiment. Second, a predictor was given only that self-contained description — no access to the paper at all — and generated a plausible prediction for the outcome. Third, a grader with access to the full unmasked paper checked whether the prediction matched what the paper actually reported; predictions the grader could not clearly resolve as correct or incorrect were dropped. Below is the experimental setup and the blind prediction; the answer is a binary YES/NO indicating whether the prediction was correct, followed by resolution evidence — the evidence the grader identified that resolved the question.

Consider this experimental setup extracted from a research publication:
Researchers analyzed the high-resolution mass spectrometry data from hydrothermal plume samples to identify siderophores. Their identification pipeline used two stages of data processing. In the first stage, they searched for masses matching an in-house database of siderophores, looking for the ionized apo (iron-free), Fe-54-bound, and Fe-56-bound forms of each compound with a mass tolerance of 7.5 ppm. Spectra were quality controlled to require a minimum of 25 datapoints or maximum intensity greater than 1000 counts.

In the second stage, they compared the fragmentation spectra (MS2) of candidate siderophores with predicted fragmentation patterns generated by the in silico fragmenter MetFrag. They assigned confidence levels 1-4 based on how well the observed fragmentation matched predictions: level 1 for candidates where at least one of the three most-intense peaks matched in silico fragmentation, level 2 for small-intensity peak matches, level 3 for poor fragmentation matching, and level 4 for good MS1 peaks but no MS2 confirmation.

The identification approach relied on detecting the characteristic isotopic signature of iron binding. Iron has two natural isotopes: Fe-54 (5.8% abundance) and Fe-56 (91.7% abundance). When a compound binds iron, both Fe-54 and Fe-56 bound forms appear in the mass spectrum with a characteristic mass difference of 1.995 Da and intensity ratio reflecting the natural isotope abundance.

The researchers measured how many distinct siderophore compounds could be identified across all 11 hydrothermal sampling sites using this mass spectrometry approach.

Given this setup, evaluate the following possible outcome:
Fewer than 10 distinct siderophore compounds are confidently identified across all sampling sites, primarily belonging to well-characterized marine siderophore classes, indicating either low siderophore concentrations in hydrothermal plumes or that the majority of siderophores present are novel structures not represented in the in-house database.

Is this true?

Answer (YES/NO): NO